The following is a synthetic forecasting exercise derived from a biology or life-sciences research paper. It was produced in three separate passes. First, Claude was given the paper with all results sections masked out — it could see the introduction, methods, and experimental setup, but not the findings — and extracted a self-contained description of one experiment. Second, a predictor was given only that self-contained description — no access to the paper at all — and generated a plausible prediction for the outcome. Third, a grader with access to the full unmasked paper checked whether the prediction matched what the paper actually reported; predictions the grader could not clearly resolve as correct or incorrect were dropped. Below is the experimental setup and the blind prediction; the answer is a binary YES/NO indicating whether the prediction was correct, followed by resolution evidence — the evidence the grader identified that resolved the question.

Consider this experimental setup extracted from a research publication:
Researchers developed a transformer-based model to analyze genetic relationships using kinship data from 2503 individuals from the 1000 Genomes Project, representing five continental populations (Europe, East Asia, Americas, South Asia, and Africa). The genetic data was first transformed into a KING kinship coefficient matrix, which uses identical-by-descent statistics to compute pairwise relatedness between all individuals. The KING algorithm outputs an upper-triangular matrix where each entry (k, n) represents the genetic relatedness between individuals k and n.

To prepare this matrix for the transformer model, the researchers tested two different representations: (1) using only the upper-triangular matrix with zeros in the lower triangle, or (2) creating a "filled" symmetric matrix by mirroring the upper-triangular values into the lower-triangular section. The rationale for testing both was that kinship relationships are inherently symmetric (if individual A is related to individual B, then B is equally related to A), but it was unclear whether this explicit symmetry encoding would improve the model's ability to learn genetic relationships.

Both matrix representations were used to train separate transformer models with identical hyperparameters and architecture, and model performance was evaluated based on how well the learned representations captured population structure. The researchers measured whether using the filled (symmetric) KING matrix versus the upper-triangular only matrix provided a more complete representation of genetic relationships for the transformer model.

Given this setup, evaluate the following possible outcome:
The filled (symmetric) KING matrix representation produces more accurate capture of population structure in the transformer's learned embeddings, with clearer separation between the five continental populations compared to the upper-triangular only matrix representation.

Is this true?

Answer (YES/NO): YES